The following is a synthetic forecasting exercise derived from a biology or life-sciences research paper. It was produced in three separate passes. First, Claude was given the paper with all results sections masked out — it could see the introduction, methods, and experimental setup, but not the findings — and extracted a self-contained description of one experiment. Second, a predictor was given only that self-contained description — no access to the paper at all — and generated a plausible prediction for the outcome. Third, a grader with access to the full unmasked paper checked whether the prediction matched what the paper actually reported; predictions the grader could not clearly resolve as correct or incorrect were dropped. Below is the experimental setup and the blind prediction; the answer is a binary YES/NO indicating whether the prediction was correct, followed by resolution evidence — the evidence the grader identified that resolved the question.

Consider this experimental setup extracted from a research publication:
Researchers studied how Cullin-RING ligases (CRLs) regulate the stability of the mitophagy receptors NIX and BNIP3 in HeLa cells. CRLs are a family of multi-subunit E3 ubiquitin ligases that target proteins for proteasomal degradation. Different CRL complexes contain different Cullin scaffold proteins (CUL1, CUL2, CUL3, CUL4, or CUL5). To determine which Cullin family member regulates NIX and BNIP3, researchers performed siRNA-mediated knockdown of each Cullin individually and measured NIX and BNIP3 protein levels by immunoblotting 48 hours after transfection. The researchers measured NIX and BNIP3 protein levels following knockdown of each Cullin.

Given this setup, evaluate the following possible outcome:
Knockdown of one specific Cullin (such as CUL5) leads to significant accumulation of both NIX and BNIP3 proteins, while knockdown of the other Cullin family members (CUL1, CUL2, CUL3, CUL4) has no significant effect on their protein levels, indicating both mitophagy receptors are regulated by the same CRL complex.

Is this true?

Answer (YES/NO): NO